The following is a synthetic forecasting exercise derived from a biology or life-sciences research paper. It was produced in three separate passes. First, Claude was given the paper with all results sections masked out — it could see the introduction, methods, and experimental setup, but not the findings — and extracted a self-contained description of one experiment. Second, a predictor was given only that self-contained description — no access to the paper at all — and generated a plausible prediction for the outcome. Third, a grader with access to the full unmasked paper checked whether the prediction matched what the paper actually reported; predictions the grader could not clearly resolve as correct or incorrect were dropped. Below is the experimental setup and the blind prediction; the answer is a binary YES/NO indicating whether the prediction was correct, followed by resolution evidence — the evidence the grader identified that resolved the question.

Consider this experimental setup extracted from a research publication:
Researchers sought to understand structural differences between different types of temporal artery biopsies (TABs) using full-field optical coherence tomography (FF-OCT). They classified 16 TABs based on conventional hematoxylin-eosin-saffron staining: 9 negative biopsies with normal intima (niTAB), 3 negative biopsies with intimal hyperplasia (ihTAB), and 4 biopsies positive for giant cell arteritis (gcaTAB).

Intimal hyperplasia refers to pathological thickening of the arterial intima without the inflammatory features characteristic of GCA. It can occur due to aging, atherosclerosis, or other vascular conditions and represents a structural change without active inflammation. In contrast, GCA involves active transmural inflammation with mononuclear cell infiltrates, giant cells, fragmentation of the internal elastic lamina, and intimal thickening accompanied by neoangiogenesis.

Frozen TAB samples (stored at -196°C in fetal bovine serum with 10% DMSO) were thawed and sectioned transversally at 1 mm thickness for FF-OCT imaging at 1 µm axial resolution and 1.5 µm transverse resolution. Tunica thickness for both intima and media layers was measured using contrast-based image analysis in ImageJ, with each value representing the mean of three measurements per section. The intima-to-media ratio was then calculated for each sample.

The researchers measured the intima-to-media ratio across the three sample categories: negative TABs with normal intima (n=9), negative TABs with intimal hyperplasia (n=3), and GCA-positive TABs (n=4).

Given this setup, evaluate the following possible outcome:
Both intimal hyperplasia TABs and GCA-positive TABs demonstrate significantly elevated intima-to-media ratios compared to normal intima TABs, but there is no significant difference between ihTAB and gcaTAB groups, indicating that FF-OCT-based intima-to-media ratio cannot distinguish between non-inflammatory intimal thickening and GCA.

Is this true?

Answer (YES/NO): NO